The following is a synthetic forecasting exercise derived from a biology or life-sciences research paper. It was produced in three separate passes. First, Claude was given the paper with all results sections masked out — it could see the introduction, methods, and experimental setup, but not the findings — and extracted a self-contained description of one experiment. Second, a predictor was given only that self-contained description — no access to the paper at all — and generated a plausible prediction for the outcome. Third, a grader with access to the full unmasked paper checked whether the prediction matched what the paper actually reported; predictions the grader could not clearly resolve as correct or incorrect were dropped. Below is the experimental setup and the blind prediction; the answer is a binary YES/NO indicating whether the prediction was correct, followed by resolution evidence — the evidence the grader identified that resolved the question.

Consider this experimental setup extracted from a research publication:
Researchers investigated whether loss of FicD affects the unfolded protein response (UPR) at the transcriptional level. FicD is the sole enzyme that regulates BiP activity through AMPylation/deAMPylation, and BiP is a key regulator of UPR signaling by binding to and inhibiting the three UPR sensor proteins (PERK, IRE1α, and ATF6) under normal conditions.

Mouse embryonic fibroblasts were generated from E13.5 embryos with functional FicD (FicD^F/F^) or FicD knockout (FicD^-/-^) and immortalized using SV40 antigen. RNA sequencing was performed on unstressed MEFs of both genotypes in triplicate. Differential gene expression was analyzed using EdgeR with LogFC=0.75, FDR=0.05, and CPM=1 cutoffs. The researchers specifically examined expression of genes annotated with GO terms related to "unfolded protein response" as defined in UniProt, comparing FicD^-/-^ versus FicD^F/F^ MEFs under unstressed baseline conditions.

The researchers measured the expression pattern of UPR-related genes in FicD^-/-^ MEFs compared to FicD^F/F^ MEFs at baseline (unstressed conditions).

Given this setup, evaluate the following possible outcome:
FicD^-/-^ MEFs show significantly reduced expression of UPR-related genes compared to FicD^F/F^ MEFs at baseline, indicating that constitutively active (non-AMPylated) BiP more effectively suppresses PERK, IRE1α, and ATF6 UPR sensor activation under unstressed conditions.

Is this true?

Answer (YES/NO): NO